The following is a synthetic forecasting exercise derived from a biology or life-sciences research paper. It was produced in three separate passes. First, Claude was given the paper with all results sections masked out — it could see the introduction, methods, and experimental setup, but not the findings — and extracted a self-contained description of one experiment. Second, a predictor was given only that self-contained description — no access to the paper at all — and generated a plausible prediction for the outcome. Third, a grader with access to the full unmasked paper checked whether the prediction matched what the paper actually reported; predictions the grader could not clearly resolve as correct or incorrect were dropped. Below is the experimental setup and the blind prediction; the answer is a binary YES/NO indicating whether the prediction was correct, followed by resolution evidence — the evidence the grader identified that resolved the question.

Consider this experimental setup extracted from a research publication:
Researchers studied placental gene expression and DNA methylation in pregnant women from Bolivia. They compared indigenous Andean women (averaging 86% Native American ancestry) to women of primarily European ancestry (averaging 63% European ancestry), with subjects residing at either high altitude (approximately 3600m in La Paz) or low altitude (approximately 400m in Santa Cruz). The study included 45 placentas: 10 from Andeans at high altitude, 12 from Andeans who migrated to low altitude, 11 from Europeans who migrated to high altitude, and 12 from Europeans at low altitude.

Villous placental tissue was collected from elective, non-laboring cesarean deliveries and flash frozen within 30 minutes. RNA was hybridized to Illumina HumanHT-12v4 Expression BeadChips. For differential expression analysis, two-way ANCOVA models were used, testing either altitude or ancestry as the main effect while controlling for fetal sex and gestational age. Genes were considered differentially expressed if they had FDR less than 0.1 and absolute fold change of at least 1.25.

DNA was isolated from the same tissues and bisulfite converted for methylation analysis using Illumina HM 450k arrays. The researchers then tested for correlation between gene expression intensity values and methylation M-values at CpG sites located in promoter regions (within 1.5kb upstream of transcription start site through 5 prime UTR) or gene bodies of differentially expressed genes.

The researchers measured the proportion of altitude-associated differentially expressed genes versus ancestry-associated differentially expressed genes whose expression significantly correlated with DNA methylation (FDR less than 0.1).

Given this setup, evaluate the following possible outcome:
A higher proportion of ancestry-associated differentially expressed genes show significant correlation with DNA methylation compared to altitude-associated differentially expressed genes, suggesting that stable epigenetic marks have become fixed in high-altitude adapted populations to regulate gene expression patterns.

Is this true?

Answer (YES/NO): NO